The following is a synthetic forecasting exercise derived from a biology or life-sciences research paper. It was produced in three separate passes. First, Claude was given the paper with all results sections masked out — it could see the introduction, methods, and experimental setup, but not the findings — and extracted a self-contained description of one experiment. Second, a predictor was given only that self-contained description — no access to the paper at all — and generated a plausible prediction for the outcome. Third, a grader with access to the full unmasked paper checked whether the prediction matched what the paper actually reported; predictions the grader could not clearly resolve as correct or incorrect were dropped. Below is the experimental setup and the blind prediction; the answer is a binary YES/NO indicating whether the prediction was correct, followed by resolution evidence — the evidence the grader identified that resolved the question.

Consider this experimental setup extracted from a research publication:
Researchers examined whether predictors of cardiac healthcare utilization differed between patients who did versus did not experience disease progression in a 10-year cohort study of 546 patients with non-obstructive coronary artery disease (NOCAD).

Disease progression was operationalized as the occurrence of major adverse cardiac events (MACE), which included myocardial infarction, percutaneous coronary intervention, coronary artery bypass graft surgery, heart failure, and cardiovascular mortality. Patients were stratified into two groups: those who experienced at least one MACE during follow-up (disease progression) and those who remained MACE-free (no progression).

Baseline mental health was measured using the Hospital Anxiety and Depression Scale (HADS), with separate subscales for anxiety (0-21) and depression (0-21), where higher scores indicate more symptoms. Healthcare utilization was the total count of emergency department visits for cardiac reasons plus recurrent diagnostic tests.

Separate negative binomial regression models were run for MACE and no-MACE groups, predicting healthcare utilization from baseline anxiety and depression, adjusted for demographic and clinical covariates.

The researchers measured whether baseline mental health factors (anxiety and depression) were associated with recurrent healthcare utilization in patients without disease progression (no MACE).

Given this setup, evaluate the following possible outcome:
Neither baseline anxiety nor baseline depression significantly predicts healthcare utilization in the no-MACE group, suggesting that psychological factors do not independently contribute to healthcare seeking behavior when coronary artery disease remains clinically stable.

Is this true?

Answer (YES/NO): NO